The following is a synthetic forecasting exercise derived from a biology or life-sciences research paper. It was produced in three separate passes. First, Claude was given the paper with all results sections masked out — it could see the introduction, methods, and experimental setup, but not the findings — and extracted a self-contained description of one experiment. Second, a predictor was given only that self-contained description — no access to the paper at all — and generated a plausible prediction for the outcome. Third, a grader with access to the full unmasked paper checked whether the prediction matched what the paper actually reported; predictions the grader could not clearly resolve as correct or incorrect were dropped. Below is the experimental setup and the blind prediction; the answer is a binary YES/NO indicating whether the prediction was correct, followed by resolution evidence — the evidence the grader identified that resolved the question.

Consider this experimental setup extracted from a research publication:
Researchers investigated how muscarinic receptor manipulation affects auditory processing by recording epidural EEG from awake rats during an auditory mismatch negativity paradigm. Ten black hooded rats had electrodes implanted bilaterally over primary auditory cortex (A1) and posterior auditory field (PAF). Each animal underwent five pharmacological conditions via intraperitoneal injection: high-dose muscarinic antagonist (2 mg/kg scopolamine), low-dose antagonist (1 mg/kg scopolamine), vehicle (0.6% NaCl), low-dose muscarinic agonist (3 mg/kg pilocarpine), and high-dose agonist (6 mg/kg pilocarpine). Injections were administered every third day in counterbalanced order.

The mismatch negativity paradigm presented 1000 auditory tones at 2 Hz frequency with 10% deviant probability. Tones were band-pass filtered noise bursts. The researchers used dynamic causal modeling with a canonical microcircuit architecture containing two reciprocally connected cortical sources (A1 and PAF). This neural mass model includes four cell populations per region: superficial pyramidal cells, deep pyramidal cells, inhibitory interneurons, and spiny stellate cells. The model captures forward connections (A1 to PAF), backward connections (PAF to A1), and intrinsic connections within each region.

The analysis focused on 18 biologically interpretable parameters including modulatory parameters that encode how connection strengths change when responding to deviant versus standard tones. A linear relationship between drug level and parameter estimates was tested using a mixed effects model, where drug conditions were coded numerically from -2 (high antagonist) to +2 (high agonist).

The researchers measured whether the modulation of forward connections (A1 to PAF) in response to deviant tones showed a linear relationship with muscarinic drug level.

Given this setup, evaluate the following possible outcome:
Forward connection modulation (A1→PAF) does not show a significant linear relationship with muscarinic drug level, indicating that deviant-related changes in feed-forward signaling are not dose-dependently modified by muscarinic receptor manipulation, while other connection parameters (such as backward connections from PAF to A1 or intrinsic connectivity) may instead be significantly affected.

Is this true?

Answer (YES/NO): NO